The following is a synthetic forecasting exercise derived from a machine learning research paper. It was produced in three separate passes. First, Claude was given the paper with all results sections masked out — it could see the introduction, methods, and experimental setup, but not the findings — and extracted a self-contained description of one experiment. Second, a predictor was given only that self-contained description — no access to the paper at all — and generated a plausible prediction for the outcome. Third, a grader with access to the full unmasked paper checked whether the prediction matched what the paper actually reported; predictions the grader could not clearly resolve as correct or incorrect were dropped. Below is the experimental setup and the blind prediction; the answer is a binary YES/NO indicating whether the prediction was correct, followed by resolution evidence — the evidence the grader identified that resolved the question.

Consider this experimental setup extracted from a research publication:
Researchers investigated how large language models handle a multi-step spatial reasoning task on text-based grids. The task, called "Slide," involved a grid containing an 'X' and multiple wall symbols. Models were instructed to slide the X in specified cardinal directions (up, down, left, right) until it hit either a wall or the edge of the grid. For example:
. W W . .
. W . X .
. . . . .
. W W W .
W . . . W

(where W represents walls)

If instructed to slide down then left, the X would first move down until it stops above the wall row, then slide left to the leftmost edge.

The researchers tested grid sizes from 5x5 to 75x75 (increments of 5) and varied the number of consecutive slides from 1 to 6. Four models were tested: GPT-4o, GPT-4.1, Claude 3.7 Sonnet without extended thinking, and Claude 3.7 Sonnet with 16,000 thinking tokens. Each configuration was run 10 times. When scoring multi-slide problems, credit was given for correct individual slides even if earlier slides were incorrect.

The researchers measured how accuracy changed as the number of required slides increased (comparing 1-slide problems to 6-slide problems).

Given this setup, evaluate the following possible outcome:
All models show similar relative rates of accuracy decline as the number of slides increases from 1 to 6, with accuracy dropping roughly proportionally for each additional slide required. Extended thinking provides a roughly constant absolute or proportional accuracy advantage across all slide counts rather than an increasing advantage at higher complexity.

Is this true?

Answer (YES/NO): NO